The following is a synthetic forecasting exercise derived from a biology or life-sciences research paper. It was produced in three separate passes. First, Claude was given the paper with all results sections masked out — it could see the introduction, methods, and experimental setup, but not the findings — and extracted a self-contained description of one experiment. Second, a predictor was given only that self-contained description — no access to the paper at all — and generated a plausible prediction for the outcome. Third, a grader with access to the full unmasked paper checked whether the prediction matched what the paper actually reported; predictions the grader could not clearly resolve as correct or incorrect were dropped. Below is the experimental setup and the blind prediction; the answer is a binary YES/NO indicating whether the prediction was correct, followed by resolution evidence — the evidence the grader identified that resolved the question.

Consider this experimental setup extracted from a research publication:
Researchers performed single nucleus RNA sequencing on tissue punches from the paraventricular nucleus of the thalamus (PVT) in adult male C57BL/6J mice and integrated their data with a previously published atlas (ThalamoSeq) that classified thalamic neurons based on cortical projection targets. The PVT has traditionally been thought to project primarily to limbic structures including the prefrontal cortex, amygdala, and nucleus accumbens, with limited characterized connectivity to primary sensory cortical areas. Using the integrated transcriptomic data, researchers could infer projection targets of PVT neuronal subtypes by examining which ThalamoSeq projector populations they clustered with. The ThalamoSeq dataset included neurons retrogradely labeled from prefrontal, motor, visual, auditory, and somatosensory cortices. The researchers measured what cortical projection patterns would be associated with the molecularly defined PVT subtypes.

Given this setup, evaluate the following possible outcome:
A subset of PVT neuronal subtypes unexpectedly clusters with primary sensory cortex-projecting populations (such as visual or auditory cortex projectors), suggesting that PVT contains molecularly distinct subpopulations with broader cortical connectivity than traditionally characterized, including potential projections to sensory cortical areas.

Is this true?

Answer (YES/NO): YES